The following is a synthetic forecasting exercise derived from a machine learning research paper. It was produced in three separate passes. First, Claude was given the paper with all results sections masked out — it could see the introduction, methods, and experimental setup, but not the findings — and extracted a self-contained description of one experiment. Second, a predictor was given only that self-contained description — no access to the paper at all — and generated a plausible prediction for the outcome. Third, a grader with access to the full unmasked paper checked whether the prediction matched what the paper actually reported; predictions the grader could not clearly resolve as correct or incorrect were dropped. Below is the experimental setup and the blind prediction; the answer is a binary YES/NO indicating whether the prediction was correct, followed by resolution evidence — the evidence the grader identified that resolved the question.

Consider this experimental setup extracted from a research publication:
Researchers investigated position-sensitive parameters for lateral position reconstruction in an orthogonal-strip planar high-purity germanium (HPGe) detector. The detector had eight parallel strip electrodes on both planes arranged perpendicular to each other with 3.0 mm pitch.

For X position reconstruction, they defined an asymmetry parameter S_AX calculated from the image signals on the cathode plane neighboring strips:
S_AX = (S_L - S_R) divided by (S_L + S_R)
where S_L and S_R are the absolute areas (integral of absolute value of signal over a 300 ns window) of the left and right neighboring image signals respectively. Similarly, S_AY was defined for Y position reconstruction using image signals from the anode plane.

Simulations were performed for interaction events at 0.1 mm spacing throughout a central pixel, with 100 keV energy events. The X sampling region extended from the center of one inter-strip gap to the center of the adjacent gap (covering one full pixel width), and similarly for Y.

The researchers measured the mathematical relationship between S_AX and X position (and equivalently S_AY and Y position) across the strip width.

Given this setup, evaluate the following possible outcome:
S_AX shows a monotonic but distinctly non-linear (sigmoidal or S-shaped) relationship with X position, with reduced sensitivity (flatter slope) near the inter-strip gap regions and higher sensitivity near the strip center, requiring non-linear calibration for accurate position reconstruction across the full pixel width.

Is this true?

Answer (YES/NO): NO